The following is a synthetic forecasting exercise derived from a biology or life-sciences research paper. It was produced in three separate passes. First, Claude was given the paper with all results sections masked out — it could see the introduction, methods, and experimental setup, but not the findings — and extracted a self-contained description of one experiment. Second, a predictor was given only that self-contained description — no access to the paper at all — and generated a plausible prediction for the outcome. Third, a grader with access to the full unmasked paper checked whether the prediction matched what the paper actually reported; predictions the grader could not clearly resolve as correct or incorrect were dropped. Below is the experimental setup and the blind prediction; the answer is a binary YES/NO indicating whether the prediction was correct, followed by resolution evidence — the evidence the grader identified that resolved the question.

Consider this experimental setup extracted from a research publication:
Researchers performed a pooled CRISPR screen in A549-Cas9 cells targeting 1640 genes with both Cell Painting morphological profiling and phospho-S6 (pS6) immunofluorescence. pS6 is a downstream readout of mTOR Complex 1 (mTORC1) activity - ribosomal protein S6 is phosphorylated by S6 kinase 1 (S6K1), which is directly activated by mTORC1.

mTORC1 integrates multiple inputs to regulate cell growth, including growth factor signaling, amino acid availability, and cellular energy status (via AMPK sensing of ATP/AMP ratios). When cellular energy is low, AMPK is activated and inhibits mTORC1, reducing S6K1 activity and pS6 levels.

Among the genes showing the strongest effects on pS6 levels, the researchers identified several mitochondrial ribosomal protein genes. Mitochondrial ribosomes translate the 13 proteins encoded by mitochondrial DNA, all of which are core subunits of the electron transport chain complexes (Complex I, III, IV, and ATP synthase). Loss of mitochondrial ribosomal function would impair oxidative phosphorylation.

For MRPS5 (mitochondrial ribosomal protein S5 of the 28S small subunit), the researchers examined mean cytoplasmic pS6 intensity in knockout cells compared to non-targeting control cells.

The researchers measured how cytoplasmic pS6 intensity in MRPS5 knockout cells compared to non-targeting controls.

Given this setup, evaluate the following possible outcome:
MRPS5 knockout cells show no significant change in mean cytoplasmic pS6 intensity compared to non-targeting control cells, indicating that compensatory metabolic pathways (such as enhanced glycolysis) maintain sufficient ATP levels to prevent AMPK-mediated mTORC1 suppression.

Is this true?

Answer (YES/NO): NO